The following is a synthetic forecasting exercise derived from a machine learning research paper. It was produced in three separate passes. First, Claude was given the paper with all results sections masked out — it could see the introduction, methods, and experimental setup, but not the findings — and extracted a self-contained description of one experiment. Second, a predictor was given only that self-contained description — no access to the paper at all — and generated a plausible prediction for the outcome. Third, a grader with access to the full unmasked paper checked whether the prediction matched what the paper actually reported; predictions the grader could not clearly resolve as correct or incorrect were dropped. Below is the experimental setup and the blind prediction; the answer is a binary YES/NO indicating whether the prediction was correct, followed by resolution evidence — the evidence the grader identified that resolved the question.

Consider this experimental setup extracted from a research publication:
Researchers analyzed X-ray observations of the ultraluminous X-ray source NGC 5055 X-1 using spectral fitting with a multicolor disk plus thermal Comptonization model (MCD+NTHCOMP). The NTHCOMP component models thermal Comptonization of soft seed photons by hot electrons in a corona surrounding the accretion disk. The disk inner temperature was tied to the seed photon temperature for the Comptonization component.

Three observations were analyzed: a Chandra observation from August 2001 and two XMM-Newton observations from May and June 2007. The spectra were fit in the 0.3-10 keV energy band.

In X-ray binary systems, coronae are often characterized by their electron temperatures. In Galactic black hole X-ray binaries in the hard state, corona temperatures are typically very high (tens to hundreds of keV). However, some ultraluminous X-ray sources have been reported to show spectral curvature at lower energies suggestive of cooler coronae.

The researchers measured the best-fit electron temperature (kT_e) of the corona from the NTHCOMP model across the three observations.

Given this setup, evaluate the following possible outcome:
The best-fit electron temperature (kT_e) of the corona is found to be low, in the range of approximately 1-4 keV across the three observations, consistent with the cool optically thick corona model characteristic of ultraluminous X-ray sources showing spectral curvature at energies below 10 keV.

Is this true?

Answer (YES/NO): YES